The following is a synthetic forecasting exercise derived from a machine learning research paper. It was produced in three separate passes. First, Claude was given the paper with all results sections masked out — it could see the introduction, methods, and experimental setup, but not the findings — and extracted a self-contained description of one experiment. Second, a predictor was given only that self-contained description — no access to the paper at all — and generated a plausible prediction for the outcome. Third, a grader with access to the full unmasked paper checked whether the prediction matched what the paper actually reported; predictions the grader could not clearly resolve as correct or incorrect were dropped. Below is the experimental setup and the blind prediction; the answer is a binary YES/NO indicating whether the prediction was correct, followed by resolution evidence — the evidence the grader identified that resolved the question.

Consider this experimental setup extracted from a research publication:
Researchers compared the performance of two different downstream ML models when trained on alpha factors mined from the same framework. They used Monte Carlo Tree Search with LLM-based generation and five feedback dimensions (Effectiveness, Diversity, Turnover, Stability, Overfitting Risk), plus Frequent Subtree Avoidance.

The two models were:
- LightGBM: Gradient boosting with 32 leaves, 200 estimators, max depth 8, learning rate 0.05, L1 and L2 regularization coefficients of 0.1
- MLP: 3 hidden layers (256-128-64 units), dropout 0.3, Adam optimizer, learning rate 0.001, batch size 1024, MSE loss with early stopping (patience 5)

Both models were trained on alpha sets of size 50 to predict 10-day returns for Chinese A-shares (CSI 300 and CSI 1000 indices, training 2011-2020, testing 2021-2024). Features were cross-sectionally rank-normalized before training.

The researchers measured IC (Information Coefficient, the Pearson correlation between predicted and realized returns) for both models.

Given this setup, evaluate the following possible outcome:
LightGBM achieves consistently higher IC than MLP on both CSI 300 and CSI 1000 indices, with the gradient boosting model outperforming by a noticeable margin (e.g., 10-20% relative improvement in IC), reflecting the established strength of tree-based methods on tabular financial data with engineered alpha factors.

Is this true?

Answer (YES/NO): NO